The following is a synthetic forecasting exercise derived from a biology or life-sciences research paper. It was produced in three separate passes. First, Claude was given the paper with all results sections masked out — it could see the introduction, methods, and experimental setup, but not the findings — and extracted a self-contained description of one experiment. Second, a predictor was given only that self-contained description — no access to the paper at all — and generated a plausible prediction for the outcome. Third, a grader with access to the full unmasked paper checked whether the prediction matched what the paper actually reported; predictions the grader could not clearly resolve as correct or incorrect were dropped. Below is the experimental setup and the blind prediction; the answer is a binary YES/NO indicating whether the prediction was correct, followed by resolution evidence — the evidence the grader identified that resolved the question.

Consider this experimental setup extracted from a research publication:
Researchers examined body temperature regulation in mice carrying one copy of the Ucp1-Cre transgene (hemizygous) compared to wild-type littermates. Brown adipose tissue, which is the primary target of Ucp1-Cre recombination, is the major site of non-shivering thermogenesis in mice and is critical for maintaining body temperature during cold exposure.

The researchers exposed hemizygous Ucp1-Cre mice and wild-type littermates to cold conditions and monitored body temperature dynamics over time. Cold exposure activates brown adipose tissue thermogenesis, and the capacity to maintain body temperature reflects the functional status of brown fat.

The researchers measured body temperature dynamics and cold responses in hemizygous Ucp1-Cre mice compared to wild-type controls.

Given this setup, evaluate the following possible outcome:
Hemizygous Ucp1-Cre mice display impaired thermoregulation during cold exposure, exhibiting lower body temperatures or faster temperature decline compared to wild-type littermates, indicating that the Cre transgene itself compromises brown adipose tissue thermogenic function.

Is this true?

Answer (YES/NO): NO